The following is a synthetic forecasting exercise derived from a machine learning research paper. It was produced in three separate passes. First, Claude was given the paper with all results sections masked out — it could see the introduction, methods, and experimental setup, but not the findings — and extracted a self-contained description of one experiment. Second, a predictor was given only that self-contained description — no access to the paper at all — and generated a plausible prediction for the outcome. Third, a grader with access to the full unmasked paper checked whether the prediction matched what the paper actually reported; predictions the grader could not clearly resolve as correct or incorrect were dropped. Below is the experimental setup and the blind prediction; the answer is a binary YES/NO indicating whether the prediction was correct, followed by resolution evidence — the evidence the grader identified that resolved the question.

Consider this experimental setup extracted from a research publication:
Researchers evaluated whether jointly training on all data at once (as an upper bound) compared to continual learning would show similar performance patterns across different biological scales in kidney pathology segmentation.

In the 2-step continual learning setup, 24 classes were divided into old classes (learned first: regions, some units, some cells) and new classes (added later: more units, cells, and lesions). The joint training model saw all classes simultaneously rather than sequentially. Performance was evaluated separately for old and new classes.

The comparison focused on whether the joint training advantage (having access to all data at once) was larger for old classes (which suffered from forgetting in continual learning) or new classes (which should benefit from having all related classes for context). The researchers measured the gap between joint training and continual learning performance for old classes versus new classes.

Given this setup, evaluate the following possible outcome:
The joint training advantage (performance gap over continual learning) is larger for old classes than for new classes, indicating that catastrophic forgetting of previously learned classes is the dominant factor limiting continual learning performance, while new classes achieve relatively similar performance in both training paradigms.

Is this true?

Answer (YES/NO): YES